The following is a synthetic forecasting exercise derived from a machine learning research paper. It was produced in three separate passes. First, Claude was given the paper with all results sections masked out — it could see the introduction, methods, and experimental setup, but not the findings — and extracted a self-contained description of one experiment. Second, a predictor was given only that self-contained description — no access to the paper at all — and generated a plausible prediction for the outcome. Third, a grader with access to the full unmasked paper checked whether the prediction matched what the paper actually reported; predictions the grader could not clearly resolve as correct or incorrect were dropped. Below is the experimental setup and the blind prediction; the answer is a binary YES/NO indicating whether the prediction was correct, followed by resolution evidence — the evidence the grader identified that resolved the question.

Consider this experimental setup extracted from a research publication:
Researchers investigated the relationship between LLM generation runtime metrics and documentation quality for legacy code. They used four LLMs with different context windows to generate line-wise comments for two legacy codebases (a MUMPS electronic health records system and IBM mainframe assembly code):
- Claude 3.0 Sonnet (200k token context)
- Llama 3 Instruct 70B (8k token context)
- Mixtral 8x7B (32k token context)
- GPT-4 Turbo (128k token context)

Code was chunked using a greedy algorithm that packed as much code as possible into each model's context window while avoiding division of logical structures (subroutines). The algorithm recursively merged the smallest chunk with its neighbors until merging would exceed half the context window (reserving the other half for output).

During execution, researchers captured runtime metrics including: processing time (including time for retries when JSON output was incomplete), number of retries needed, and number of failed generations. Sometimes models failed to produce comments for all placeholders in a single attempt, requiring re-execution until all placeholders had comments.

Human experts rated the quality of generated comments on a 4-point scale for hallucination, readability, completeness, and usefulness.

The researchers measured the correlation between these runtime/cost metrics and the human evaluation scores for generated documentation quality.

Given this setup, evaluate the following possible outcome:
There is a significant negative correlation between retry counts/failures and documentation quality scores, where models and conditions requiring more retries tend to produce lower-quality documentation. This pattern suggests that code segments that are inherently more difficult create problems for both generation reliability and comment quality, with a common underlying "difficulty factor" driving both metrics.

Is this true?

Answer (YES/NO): NO